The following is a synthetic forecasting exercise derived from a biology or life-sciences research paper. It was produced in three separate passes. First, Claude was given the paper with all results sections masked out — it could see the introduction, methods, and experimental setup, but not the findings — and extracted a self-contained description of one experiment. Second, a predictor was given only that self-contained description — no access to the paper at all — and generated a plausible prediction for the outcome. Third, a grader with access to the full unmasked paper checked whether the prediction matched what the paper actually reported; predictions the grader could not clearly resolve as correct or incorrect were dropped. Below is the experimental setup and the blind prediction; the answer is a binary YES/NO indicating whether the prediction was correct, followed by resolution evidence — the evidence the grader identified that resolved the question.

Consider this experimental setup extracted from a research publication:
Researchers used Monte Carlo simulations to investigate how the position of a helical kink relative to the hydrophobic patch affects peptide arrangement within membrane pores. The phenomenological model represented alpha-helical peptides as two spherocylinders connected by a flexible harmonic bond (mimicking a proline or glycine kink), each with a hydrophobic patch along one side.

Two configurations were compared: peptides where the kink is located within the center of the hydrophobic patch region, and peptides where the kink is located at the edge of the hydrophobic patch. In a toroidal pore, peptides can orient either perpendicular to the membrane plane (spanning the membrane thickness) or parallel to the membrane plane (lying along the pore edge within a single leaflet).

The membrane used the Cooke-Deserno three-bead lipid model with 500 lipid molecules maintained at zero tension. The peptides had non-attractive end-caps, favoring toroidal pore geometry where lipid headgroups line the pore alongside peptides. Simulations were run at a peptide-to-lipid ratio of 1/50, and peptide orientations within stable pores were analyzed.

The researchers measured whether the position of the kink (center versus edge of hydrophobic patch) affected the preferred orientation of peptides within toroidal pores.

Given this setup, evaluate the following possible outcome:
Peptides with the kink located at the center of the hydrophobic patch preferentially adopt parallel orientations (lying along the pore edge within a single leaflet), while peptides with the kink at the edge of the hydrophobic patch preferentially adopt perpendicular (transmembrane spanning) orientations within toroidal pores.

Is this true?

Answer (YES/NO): YES